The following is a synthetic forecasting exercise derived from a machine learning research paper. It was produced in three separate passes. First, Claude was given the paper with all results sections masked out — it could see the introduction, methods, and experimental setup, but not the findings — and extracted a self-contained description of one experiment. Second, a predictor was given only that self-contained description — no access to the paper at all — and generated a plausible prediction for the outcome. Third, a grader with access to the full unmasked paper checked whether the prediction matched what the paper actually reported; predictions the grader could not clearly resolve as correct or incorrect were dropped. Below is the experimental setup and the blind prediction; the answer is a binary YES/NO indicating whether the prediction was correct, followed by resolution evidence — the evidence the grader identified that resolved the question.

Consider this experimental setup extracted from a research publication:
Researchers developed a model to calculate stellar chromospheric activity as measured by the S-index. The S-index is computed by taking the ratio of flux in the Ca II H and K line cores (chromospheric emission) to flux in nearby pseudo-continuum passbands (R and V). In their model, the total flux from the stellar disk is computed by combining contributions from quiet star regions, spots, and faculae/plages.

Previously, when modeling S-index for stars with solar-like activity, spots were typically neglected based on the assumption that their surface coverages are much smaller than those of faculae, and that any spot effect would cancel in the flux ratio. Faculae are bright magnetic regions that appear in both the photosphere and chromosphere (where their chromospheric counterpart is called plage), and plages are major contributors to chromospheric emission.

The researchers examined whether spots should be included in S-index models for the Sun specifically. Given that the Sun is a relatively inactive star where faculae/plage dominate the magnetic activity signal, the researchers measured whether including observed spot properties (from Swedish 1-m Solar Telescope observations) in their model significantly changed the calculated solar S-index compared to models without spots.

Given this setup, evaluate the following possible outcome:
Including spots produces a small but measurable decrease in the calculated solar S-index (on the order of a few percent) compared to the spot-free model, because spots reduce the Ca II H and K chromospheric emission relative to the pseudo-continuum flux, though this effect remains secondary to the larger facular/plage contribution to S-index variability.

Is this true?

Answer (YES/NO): NO